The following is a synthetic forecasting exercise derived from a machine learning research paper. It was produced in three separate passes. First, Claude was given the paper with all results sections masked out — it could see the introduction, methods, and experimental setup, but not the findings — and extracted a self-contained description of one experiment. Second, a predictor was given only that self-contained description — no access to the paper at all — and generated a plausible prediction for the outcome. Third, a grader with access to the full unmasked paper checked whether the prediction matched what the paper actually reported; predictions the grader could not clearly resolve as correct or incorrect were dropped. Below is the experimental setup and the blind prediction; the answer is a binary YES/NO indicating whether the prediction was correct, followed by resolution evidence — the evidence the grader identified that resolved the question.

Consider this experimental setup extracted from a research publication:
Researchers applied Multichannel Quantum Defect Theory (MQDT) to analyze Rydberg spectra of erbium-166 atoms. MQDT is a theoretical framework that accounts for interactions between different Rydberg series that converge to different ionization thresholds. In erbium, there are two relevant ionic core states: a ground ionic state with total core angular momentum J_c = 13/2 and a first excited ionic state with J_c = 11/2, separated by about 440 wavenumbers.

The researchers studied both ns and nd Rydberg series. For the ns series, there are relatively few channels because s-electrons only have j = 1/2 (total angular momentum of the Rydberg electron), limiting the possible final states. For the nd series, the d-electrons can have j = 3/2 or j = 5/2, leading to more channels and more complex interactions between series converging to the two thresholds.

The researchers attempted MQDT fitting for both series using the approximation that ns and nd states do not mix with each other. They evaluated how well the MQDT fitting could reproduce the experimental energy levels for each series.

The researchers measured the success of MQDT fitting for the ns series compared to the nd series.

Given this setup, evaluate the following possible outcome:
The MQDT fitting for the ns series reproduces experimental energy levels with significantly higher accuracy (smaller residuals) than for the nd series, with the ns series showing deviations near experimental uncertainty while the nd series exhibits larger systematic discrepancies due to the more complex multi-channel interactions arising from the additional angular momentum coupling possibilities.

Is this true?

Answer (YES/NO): YES